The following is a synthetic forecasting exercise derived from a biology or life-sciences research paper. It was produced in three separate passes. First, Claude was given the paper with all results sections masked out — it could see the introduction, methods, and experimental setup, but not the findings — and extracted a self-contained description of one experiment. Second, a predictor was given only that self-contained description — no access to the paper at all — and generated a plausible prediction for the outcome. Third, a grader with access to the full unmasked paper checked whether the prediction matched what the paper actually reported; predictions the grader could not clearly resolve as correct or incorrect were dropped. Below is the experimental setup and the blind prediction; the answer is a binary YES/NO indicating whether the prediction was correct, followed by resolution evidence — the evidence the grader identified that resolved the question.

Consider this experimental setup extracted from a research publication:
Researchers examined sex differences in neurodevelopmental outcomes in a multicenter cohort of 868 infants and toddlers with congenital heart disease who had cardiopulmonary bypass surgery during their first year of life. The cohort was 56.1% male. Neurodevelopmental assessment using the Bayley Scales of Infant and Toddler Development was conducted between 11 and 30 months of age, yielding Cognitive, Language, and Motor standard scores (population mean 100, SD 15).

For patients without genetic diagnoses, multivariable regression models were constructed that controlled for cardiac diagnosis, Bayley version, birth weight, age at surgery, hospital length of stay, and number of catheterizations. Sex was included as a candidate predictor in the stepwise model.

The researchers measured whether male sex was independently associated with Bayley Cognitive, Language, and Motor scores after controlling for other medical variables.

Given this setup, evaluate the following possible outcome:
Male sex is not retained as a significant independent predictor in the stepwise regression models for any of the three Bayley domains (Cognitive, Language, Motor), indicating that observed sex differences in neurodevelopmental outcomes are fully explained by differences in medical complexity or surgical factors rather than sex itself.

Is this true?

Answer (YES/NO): NO